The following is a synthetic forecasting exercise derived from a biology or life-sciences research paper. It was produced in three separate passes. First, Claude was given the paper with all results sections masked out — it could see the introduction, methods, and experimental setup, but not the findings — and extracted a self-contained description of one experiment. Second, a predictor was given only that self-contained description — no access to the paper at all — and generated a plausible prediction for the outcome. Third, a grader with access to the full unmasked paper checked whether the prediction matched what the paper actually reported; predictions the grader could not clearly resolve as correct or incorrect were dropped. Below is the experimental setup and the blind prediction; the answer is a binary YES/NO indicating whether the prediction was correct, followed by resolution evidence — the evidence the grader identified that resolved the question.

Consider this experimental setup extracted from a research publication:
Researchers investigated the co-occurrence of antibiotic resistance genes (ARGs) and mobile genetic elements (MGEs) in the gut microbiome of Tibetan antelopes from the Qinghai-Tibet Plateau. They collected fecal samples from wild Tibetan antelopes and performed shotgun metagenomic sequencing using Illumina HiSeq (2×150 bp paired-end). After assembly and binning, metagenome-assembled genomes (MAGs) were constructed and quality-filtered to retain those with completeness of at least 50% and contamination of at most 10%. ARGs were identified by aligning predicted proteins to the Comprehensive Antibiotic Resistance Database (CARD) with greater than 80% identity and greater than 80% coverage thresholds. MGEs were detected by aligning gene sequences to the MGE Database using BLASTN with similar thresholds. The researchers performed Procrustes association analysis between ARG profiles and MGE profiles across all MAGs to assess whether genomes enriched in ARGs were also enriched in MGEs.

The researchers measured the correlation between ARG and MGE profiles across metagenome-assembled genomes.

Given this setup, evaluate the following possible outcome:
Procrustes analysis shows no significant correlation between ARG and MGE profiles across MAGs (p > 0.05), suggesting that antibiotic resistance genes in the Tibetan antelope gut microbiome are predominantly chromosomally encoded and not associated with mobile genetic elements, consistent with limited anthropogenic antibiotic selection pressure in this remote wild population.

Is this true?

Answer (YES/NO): NO